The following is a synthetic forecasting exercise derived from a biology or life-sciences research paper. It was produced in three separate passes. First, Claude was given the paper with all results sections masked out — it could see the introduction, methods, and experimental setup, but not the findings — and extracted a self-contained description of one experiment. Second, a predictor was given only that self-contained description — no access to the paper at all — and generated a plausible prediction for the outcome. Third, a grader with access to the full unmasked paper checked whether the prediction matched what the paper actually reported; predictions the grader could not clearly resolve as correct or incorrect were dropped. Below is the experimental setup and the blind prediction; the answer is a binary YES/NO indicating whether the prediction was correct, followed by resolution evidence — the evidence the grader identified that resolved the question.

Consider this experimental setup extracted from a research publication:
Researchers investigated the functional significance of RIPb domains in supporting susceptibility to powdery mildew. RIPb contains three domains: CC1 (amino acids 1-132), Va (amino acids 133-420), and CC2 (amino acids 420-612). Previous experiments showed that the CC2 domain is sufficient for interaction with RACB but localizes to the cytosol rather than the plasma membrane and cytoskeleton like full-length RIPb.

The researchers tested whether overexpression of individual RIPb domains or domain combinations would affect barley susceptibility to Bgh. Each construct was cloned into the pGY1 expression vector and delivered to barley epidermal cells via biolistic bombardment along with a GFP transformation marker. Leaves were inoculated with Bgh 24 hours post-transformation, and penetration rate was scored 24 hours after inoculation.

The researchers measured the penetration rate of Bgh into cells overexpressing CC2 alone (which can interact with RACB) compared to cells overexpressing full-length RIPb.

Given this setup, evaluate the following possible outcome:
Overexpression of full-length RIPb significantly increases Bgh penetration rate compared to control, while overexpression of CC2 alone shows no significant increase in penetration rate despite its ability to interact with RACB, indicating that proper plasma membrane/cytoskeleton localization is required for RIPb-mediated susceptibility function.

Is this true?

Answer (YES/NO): NO